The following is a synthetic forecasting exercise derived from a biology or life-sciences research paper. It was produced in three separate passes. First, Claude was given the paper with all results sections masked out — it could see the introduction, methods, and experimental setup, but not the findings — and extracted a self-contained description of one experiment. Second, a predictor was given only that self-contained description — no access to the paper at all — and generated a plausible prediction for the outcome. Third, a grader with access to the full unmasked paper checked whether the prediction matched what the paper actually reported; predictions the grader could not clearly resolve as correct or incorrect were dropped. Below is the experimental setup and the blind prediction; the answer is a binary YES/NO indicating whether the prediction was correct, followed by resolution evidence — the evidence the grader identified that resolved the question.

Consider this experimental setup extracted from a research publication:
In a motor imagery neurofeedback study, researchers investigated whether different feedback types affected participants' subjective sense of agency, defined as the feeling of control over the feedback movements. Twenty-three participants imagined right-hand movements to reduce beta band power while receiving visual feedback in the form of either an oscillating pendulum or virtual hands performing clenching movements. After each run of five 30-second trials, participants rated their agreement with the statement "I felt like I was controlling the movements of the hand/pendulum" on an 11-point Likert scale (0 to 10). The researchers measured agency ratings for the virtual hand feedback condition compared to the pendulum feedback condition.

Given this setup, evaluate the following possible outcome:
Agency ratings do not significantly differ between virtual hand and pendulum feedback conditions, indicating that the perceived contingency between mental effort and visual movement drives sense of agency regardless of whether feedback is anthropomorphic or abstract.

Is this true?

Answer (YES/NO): NO